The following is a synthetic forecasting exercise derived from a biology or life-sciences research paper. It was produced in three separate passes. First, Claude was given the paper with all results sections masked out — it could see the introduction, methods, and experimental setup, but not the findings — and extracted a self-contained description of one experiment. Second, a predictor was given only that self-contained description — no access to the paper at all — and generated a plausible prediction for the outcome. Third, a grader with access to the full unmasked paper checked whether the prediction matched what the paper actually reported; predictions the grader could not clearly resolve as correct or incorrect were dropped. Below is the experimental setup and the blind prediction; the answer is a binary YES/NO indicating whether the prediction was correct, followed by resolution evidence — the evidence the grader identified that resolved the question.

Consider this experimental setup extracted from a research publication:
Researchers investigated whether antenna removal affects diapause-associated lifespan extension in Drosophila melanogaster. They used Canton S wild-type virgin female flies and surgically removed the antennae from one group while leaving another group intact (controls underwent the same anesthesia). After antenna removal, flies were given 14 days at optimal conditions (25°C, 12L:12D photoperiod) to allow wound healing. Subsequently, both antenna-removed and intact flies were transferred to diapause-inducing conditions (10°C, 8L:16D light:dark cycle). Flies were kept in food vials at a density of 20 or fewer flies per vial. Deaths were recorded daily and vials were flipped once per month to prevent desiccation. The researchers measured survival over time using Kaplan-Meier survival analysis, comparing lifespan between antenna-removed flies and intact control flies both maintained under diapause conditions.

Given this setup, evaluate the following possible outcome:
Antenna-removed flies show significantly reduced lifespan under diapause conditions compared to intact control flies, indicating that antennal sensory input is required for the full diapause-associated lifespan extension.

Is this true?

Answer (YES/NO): YES